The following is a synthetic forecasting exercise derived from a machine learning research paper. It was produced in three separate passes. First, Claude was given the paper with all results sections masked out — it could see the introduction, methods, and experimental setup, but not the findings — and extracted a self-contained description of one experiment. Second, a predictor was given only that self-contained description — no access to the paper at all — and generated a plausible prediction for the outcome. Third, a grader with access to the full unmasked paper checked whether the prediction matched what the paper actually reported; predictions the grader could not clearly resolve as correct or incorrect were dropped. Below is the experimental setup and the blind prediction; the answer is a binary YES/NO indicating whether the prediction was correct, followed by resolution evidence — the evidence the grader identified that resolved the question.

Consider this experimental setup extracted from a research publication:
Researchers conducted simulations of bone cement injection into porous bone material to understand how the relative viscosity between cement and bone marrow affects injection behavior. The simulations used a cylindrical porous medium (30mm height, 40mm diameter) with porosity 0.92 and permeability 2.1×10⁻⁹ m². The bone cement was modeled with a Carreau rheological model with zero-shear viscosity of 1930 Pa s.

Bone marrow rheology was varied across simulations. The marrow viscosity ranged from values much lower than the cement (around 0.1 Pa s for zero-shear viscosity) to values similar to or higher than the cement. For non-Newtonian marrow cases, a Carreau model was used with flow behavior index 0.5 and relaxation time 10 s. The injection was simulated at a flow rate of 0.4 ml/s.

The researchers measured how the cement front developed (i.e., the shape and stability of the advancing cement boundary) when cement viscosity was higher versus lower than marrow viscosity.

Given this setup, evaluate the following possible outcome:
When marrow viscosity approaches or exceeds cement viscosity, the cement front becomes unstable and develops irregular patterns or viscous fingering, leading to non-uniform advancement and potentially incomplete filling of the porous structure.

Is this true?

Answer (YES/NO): YES